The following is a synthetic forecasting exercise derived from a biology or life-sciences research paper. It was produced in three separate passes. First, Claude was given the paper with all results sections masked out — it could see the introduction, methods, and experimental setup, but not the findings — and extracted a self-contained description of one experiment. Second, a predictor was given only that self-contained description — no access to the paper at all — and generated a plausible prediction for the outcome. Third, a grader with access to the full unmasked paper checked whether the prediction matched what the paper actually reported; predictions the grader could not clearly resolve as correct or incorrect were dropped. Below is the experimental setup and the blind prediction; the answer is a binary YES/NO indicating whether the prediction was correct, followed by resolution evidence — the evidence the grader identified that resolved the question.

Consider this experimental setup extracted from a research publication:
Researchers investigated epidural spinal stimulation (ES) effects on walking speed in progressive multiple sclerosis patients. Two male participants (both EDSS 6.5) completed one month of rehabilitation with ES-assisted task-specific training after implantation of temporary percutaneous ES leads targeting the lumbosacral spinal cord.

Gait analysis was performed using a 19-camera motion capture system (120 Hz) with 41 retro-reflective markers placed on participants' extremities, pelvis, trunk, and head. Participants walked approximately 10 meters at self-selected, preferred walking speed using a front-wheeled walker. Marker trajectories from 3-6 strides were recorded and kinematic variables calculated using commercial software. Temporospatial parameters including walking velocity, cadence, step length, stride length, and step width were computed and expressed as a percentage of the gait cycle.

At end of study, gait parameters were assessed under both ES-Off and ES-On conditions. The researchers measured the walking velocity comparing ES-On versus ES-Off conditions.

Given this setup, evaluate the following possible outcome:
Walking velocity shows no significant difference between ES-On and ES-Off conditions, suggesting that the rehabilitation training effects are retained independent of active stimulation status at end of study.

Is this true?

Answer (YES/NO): YES